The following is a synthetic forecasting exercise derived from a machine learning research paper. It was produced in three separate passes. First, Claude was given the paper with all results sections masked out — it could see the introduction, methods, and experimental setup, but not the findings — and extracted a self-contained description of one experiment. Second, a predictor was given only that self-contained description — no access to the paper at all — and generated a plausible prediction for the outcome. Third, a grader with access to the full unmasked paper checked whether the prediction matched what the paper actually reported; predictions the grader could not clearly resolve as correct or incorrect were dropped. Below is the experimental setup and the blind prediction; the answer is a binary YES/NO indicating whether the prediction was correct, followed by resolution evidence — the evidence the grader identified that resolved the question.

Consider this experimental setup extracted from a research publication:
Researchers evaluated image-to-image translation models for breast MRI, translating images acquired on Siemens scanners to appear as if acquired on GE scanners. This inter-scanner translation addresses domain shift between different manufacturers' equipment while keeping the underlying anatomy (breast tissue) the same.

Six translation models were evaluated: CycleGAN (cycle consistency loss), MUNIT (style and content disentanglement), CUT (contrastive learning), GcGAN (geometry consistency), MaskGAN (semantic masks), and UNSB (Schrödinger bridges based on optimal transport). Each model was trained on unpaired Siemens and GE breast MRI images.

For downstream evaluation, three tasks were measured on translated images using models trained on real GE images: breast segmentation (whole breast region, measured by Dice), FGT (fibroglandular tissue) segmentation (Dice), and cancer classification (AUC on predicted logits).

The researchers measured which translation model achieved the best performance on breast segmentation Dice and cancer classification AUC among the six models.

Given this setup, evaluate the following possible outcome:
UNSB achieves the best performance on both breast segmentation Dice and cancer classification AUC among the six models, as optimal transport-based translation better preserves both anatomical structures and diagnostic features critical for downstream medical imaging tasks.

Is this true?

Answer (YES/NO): YES